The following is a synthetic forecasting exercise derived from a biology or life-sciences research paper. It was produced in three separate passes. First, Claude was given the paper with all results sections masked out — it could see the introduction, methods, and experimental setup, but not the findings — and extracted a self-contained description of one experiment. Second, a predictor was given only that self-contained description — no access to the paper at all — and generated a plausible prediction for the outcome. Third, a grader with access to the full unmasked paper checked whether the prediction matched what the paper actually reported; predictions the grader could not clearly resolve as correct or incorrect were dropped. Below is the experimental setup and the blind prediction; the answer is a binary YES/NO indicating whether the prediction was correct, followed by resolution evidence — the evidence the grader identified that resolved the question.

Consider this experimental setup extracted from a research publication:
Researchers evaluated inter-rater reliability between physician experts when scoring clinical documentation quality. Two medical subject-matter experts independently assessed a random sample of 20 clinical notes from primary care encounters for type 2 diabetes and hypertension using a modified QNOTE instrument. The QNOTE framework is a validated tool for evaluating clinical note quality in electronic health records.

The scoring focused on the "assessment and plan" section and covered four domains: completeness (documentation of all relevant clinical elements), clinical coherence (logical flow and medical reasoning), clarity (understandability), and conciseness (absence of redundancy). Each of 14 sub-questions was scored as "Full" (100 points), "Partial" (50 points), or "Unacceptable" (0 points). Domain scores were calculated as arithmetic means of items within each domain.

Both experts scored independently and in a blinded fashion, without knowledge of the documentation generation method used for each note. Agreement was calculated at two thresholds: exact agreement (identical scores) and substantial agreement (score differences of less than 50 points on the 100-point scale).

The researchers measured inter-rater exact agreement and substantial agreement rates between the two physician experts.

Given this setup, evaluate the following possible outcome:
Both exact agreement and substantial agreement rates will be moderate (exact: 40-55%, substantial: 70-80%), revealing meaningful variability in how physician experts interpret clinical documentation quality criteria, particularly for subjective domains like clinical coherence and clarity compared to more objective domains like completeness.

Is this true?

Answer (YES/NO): NO